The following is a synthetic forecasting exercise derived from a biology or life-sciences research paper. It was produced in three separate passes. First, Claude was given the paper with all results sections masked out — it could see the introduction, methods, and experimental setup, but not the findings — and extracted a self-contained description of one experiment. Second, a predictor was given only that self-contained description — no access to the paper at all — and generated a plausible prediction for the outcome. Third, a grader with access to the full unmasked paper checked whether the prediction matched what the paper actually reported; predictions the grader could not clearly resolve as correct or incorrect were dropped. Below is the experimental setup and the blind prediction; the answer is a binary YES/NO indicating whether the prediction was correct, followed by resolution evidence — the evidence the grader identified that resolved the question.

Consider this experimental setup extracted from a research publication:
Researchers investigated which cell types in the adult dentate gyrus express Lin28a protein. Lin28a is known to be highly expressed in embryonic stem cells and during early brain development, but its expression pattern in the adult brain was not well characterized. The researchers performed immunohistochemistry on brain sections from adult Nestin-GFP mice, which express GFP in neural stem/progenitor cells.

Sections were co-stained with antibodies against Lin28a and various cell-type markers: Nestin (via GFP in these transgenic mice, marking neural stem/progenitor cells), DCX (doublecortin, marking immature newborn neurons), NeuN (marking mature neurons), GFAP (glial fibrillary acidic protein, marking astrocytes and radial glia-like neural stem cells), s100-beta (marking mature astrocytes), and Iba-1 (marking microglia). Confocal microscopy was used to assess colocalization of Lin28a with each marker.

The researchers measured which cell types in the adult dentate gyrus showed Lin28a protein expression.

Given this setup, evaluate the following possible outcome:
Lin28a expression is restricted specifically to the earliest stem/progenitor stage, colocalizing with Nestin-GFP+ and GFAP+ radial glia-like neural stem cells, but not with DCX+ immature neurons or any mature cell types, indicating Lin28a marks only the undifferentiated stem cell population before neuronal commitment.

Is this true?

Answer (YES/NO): NO